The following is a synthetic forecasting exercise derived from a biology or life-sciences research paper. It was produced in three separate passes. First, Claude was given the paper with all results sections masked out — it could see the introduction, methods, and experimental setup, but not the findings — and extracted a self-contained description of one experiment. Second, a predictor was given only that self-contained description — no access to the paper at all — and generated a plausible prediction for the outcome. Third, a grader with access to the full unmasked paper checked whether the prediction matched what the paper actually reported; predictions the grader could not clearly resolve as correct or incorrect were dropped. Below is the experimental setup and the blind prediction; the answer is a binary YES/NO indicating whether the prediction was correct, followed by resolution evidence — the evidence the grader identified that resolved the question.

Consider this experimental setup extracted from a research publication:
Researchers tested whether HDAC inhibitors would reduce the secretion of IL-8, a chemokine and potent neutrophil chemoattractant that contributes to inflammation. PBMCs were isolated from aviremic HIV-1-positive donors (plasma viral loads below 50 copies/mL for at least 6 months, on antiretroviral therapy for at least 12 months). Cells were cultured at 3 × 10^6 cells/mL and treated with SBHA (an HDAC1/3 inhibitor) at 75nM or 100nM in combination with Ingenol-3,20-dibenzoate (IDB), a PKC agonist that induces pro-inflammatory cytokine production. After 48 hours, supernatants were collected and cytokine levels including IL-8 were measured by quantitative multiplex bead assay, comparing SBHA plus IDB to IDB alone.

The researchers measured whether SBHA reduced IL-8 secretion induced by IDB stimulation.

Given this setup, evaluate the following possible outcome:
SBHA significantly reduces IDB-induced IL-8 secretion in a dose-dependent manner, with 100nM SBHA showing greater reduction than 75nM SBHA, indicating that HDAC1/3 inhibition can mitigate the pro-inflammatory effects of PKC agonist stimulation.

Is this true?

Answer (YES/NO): NO